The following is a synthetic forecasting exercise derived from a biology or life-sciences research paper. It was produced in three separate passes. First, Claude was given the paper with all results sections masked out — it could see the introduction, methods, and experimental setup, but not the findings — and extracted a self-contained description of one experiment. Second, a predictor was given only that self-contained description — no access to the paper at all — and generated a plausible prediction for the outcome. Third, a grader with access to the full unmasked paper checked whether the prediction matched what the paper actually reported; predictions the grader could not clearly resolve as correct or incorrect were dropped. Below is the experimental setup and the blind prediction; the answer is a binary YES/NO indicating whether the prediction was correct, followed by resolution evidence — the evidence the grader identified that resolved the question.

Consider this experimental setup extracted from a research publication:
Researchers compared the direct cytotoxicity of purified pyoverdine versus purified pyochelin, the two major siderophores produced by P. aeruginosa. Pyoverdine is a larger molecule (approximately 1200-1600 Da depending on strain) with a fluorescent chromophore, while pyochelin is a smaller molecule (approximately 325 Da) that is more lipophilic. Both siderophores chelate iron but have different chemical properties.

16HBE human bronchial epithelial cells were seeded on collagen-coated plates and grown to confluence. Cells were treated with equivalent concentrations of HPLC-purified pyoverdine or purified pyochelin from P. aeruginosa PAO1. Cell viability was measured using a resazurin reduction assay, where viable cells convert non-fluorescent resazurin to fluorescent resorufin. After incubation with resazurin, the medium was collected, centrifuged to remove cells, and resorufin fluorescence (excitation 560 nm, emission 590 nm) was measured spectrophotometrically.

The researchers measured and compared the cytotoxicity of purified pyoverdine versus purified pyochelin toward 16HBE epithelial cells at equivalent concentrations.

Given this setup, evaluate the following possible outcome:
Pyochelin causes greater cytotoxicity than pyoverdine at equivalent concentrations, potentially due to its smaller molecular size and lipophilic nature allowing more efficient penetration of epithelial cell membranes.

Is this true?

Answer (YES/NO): YES